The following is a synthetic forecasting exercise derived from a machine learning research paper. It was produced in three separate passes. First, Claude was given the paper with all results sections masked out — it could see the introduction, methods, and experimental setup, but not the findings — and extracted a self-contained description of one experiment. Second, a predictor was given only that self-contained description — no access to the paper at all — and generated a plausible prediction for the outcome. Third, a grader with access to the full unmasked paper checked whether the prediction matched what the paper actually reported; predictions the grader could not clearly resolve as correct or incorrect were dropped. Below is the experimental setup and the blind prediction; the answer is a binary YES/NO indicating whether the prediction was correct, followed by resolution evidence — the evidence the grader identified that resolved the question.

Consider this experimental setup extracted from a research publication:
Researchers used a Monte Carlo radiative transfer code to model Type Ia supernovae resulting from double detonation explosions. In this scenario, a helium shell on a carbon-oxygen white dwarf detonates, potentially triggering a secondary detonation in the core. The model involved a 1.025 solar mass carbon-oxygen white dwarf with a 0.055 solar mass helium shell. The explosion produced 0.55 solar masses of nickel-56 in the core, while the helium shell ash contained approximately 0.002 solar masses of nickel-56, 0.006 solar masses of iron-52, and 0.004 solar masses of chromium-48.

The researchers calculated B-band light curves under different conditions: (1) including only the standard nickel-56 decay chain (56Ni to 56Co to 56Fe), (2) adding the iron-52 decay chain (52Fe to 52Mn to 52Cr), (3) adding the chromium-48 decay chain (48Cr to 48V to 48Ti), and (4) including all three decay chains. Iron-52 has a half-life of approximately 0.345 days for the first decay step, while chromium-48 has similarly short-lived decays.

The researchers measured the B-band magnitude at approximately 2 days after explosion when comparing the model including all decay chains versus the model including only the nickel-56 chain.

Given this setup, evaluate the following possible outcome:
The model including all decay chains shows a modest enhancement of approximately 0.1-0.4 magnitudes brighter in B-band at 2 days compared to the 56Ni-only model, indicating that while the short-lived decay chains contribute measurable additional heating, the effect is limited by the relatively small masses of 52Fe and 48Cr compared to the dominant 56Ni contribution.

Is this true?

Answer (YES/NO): NO